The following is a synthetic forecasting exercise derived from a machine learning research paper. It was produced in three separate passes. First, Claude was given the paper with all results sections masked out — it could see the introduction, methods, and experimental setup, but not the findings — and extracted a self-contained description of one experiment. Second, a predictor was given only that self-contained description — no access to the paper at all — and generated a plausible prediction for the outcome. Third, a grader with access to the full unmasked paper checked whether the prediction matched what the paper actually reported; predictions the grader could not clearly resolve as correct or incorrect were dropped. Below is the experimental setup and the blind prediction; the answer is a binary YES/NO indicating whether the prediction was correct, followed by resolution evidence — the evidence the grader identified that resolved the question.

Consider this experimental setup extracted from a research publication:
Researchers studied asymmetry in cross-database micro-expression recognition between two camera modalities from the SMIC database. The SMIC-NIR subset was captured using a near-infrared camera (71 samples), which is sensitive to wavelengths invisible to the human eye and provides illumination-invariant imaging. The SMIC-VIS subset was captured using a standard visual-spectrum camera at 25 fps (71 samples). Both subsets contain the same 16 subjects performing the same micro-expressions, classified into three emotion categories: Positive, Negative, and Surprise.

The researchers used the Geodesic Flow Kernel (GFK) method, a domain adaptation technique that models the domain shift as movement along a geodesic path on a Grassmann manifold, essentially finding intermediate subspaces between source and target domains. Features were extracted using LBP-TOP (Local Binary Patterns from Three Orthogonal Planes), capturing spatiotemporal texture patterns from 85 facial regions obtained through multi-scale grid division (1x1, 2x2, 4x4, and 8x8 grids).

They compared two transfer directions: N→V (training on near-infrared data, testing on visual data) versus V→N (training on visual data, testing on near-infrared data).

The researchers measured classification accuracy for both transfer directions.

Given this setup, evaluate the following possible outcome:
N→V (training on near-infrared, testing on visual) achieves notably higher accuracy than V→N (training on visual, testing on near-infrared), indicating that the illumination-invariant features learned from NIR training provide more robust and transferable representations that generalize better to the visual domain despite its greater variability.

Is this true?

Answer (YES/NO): YES